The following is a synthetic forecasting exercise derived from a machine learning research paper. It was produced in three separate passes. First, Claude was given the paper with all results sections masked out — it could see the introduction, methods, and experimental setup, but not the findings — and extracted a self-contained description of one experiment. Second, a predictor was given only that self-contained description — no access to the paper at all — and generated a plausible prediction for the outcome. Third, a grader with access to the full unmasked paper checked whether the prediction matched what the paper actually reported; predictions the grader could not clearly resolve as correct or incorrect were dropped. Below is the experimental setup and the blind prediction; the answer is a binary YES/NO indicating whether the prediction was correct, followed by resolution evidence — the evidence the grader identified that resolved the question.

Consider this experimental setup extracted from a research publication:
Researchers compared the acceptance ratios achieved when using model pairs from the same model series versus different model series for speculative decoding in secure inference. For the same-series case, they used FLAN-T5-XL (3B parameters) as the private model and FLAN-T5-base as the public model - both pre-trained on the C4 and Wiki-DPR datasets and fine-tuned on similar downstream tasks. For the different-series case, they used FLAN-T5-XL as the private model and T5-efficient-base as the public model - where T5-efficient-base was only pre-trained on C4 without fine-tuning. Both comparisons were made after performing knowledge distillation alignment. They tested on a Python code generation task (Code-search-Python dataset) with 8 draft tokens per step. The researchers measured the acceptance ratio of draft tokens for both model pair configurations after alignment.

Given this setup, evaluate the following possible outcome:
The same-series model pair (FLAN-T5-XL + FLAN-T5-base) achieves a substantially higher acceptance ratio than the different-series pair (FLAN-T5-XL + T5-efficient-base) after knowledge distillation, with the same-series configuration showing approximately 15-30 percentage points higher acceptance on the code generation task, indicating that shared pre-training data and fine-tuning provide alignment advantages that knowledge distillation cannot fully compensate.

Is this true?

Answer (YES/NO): NO